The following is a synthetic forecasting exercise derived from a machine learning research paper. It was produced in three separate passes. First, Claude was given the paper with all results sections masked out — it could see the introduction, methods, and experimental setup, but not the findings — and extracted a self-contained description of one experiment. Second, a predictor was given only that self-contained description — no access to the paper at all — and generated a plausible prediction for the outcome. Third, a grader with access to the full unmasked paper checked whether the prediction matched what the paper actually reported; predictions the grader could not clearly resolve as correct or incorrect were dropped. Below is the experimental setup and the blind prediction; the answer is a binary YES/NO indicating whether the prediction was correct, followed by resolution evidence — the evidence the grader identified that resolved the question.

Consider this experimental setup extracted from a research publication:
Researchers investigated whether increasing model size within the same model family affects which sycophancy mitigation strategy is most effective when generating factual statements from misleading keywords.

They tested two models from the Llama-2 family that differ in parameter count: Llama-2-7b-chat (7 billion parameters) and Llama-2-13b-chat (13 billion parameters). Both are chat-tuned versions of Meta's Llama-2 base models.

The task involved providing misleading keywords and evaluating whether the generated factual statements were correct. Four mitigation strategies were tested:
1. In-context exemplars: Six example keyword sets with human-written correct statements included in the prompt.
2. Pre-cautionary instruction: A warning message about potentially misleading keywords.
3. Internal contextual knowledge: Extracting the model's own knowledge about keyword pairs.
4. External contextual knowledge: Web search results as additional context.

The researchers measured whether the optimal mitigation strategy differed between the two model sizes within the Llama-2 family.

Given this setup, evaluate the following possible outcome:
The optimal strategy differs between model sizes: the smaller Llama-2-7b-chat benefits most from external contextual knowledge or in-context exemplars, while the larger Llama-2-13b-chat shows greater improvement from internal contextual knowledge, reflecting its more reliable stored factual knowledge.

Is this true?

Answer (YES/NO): NO